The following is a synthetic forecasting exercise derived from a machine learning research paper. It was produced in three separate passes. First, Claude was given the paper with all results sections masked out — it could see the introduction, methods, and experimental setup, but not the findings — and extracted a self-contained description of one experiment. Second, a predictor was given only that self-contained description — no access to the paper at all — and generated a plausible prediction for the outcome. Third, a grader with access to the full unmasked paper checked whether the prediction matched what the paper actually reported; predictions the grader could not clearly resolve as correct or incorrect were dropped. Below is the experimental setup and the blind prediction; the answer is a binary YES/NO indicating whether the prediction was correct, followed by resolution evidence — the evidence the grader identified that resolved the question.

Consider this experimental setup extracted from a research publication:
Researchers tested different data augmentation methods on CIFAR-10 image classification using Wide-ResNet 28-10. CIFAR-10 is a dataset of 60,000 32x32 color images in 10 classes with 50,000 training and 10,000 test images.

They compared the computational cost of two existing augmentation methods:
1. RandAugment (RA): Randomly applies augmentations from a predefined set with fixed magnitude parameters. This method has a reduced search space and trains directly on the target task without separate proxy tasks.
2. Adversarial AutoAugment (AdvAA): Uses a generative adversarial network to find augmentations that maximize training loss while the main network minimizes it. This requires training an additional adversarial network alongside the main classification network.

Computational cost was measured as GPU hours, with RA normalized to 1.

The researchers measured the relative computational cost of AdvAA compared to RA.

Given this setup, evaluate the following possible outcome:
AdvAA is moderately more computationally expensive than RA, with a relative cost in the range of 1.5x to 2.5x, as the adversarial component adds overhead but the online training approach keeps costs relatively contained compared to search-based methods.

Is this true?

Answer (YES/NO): NO